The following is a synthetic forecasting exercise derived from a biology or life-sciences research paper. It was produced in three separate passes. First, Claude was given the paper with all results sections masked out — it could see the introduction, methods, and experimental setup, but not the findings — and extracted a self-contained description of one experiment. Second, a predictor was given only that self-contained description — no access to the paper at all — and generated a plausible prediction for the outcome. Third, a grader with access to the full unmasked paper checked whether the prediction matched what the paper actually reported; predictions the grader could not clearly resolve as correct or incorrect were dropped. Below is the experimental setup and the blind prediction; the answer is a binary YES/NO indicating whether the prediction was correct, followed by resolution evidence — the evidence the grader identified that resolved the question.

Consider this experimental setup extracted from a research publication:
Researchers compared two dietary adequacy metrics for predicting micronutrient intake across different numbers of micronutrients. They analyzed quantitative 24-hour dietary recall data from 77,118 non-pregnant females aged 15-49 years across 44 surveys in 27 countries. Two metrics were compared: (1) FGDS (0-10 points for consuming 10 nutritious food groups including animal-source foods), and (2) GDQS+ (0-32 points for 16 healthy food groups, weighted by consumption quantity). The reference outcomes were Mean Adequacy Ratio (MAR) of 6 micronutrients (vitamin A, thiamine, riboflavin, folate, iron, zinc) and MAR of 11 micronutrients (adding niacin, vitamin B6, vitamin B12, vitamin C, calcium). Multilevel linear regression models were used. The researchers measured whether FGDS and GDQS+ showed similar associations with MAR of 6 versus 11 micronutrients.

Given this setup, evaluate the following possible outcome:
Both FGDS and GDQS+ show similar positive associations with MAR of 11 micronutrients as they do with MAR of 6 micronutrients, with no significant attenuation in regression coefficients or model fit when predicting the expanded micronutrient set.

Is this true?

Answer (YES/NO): NO